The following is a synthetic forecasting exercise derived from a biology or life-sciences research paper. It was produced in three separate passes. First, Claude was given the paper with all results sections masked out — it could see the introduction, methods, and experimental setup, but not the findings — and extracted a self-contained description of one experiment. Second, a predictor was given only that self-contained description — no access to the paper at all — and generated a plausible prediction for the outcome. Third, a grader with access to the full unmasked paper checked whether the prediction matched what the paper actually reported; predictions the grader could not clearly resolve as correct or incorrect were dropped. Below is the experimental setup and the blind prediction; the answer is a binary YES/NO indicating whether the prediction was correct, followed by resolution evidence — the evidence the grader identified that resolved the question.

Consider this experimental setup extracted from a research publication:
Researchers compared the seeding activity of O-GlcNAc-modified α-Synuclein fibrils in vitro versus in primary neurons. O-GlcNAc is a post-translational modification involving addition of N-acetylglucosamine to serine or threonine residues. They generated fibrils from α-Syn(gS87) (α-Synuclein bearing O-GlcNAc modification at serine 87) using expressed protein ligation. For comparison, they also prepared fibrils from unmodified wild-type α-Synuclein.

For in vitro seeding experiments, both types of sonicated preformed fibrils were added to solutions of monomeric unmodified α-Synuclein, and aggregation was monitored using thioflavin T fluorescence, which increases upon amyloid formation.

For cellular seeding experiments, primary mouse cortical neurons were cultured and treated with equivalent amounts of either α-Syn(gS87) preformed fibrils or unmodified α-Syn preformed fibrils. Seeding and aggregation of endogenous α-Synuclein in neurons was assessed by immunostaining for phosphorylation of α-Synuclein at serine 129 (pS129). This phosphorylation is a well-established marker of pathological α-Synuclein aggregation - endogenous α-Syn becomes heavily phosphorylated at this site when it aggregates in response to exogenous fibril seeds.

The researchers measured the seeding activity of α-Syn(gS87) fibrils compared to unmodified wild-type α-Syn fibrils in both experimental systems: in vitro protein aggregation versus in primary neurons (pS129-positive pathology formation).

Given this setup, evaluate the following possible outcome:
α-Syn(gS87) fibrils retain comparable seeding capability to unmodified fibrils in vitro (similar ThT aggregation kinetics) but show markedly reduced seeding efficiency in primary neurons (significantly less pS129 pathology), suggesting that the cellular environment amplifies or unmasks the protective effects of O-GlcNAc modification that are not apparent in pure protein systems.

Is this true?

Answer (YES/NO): YES